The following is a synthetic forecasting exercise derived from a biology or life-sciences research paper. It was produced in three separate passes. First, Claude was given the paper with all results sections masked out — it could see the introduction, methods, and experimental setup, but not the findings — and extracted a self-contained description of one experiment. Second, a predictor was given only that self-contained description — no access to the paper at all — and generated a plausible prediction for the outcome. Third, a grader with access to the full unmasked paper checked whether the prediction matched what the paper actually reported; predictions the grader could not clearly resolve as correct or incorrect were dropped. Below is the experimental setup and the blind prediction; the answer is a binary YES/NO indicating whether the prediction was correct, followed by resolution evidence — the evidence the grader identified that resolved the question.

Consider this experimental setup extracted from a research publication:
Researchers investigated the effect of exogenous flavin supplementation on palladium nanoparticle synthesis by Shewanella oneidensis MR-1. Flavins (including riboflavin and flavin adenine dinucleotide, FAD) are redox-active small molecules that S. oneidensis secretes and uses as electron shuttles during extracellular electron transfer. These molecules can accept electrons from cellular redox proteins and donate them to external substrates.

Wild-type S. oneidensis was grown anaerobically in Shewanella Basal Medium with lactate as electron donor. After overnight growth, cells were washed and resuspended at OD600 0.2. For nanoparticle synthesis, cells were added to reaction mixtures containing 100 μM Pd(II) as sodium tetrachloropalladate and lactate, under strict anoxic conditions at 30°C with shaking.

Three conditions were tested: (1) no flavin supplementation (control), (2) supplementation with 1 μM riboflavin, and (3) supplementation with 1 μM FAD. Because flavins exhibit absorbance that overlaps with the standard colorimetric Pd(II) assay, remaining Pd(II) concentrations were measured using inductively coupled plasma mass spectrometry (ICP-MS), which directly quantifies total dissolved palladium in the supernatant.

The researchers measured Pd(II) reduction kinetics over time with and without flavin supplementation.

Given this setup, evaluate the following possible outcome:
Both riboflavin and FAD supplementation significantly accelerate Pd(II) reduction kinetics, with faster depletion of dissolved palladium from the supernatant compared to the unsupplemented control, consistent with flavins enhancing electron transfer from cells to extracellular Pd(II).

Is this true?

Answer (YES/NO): NO